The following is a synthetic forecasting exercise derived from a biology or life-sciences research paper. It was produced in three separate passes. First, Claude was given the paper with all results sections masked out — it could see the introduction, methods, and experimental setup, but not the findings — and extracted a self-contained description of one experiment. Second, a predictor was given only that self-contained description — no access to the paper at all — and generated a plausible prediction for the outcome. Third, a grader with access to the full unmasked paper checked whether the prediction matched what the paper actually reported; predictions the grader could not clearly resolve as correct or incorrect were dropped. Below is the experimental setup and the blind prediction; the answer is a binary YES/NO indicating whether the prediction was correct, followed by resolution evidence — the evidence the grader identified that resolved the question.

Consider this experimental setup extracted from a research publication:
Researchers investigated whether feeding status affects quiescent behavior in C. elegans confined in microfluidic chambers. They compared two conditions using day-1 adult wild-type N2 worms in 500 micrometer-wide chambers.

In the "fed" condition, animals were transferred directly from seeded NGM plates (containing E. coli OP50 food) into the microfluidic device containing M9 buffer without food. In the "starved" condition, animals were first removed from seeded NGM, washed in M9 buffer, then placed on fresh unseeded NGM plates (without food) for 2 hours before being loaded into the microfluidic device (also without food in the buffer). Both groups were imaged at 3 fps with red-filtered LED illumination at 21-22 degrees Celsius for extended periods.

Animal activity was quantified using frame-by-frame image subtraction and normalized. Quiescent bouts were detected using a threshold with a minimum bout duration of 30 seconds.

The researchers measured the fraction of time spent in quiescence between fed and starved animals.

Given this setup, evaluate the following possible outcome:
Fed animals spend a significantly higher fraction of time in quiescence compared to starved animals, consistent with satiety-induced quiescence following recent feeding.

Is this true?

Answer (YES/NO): NO